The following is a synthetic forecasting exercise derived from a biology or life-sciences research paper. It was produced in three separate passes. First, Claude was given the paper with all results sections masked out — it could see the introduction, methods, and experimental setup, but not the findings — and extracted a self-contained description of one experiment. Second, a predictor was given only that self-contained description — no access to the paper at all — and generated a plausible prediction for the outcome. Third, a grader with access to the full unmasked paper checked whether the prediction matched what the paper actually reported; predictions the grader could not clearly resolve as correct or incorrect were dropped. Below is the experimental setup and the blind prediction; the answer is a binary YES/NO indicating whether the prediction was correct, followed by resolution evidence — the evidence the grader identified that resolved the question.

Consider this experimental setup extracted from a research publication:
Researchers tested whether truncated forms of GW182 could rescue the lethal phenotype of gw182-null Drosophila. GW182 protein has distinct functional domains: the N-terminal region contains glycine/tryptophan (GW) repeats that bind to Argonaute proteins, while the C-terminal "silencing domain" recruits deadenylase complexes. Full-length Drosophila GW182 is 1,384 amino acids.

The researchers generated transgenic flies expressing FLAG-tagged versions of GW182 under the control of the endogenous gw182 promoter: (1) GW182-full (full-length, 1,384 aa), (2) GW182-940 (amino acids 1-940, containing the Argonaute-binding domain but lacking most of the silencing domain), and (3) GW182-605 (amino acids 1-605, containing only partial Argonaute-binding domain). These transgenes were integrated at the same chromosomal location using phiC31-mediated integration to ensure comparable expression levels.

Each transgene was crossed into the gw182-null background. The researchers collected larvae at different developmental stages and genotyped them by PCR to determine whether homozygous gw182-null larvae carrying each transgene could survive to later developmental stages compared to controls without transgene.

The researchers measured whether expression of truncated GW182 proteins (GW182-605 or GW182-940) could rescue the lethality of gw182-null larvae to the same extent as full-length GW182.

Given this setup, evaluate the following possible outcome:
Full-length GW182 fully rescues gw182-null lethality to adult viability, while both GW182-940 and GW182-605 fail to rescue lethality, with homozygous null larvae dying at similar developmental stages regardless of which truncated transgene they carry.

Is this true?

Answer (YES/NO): NO